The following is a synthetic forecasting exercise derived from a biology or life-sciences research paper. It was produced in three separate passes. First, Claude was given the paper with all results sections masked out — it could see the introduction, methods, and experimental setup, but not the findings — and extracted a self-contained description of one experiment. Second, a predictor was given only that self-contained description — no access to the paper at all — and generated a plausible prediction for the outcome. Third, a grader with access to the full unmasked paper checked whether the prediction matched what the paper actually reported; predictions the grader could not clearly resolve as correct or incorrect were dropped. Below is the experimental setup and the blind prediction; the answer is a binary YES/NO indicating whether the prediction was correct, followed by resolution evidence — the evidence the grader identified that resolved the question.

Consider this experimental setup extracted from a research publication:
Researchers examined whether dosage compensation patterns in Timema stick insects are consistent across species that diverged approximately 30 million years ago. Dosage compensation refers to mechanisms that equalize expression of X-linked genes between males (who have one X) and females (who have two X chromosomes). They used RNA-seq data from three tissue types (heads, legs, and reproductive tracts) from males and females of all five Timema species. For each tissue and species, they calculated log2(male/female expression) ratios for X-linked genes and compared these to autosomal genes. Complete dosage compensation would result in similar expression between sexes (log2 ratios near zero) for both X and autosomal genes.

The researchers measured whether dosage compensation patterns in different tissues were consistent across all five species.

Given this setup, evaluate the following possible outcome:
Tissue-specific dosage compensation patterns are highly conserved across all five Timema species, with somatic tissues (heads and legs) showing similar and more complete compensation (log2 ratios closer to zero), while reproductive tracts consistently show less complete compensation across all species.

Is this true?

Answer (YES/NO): YES